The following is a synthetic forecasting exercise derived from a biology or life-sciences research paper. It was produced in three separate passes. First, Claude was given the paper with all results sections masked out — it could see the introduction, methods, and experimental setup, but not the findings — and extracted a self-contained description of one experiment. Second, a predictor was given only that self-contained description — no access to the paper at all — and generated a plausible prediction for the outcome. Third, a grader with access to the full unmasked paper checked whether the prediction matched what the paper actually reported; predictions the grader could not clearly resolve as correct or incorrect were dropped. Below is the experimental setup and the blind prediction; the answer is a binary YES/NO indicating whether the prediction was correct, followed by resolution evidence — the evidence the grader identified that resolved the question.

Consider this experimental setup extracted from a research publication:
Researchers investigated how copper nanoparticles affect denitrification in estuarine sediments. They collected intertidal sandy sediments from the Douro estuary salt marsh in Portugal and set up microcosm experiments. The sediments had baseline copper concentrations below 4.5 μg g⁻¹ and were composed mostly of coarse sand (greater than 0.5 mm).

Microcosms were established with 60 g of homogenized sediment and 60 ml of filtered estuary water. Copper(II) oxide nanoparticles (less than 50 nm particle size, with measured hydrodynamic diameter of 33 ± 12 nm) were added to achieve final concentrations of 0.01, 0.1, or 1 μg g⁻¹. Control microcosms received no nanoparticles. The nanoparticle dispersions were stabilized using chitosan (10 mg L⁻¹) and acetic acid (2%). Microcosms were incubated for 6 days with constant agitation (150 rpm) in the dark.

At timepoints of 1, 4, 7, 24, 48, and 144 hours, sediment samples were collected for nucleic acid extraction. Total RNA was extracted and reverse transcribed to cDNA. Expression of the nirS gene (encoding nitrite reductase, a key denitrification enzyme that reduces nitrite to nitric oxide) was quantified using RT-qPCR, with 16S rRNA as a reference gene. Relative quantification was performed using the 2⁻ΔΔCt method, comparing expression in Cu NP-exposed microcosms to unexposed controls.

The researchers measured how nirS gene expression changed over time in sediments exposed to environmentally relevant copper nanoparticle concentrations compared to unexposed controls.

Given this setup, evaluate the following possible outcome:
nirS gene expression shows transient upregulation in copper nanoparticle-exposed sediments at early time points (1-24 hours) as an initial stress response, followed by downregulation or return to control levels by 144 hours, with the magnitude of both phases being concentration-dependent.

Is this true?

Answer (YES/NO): YES